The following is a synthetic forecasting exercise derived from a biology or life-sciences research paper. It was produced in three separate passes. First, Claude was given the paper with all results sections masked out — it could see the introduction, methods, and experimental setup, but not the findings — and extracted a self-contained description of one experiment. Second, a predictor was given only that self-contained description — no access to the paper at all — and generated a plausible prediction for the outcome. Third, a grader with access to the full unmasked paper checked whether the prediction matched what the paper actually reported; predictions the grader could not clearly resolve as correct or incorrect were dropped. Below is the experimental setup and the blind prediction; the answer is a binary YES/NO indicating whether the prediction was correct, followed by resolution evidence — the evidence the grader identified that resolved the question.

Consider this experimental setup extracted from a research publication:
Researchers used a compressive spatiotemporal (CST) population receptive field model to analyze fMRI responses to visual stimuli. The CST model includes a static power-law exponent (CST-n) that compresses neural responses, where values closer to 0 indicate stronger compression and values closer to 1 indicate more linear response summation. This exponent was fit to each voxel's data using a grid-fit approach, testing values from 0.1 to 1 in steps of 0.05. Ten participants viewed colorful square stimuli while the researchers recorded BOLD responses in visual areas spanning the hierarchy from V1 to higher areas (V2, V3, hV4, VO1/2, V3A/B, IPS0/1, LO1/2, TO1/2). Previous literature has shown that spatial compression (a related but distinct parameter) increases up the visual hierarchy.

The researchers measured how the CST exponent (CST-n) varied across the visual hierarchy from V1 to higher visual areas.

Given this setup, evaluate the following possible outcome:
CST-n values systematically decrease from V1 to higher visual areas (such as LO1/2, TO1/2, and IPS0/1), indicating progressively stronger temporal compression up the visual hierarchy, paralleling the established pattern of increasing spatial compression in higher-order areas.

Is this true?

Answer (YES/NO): YES